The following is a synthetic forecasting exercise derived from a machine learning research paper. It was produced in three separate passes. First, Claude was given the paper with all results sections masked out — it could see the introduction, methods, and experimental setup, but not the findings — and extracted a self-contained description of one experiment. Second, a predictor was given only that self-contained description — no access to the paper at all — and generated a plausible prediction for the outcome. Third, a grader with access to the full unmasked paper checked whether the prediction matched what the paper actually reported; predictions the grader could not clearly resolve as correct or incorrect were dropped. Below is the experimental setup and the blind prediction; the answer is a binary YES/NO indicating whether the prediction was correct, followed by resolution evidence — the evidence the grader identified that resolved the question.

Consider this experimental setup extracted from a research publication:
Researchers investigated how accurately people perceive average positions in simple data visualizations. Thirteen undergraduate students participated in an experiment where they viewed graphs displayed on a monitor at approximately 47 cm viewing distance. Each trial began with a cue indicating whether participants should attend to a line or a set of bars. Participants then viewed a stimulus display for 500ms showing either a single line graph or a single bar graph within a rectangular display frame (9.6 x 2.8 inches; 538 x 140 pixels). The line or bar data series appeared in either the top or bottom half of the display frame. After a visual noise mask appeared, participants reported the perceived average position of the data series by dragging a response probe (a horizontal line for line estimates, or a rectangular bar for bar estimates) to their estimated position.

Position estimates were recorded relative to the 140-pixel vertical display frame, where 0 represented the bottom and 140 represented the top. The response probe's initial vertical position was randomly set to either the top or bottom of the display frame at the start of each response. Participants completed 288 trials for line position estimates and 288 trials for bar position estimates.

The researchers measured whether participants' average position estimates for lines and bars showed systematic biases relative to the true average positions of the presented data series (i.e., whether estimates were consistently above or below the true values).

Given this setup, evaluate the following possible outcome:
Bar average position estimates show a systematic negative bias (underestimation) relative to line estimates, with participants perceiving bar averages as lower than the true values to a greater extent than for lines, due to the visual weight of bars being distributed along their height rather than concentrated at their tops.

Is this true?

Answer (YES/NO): NO